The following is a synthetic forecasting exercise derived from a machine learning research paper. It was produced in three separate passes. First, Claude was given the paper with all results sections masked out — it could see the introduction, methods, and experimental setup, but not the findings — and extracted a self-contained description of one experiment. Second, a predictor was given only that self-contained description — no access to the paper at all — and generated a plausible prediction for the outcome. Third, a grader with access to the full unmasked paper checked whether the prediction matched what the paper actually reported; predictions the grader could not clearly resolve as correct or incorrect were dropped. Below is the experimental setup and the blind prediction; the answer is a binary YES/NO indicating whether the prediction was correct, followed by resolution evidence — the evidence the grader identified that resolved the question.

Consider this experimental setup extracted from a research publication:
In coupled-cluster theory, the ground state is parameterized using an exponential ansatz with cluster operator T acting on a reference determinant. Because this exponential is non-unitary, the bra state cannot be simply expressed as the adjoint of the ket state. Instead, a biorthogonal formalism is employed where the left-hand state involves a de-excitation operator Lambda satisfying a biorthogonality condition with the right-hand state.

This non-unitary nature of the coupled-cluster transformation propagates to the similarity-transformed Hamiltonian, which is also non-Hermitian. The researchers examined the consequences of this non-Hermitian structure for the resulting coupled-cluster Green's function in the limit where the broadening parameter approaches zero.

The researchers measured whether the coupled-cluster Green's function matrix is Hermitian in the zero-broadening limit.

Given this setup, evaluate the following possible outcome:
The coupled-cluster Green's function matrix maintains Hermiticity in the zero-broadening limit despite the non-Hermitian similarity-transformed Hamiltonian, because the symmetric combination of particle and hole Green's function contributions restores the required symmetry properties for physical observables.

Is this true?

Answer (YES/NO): NO